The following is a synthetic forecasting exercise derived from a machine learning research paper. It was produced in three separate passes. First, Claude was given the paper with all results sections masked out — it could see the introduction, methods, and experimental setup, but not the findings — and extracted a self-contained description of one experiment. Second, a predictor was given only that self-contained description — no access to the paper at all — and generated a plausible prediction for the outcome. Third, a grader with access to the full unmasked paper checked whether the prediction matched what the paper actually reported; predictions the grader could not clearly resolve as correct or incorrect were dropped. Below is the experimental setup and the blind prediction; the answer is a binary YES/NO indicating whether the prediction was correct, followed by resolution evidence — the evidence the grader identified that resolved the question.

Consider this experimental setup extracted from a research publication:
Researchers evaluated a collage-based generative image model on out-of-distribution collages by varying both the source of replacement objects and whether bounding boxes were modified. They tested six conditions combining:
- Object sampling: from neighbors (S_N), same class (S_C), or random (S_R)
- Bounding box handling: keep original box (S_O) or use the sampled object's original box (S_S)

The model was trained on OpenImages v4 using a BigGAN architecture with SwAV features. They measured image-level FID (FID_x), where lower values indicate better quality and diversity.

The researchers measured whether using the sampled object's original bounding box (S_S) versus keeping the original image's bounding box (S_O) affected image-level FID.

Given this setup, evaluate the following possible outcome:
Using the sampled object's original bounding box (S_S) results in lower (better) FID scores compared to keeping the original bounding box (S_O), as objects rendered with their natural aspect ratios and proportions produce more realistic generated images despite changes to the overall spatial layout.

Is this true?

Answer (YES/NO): NO